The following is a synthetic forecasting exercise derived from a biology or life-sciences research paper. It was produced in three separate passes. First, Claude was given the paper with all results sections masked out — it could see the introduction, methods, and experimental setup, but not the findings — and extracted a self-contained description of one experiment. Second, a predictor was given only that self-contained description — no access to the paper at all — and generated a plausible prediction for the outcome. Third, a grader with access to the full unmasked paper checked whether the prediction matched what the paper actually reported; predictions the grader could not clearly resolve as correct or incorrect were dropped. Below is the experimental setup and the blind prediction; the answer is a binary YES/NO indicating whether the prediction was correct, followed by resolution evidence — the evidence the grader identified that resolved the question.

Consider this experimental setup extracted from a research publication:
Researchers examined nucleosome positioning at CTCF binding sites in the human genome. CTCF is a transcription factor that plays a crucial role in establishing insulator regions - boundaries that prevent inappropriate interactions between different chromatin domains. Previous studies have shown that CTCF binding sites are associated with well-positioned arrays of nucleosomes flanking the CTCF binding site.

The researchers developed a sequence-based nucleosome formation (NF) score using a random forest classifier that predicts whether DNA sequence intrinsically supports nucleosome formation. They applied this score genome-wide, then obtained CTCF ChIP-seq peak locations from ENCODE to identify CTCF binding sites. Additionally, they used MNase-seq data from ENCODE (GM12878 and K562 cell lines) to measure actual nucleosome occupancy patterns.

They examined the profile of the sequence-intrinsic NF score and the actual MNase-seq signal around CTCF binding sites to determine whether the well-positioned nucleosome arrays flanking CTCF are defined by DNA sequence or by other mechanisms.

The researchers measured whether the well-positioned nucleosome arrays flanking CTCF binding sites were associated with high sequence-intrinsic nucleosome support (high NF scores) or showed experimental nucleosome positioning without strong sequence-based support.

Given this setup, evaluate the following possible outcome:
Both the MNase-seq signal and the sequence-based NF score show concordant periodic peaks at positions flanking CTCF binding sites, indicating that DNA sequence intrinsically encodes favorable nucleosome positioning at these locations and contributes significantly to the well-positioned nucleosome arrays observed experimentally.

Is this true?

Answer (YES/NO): NO